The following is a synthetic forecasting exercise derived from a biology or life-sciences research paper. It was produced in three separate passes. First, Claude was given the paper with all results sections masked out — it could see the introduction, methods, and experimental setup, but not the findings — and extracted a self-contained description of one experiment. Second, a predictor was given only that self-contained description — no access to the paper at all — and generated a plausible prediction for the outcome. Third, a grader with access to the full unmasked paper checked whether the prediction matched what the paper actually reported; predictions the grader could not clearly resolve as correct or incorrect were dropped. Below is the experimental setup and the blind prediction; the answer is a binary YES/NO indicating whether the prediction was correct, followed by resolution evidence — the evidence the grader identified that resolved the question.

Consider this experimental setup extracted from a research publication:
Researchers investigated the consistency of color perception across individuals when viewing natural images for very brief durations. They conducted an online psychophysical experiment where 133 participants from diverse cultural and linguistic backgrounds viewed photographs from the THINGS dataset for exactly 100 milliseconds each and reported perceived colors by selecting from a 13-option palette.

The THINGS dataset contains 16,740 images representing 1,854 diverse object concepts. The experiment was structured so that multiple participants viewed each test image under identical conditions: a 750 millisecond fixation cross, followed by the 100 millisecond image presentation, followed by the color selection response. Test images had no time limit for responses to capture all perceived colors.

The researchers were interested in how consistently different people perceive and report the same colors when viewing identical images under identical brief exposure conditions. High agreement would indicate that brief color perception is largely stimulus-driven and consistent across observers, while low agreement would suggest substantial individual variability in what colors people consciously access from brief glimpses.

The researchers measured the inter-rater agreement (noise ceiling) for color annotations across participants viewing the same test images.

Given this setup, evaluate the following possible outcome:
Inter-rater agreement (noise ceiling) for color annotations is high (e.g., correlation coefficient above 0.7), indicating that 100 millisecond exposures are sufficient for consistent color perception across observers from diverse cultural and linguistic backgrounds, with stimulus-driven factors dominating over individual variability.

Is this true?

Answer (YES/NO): NO